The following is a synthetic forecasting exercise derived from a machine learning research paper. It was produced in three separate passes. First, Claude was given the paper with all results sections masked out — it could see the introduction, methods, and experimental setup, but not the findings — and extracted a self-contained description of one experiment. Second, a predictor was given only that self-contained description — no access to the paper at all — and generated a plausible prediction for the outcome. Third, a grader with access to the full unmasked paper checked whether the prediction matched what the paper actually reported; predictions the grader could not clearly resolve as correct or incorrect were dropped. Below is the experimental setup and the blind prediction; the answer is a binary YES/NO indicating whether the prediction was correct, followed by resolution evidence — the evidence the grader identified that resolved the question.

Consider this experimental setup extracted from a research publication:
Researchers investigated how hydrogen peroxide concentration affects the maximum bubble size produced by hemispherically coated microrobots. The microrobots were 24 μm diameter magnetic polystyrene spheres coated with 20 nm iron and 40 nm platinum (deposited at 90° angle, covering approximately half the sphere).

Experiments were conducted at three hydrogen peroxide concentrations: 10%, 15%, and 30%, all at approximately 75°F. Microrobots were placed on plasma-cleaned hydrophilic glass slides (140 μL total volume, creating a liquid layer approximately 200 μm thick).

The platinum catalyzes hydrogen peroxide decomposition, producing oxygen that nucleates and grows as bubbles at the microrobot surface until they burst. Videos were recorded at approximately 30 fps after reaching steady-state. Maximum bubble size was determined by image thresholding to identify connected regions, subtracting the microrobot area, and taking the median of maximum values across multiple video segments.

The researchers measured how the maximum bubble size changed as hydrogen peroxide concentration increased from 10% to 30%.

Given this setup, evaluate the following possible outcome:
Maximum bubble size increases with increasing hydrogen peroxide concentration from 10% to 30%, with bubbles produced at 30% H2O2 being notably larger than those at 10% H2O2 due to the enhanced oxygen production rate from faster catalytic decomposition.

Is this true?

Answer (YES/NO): YES